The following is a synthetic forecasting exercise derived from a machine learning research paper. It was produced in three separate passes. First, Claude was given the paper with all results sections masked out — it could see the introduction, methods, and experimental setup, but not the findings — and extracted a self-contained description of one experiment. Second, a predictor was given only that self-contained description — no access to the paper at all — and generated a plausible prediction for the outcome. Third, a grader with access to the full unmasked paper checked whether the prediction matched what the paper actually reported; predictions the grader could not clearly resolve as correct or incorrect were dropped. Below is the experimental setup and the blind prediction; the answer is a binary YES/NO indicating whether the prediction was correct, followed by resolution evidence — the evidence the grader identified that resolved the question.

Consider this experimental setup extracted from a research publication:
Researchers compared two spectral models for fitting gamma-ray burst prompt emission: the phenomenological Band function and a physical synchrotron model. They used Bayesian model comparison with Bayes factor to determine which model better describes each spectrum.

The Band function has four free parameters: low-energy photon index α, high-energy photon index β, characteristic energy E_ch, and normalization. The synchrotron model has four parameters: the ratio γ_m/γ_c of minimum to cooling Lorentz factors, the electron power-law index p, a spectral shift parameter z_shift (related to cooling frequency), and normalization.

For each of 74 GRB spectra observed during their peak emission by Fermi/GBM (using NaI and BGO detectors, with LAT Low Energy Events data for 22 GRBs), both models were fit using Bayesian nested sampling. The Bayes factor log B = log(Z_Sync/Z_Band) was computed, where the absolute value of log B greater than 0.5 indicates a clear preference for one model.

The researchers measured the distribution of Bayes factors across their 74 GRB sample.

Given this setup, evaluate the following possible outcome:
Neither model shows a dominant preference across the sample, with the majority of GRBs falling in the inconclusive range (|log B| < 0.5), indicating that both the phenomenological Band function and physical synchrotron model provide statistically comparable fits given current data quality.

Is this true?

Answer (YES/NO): NO